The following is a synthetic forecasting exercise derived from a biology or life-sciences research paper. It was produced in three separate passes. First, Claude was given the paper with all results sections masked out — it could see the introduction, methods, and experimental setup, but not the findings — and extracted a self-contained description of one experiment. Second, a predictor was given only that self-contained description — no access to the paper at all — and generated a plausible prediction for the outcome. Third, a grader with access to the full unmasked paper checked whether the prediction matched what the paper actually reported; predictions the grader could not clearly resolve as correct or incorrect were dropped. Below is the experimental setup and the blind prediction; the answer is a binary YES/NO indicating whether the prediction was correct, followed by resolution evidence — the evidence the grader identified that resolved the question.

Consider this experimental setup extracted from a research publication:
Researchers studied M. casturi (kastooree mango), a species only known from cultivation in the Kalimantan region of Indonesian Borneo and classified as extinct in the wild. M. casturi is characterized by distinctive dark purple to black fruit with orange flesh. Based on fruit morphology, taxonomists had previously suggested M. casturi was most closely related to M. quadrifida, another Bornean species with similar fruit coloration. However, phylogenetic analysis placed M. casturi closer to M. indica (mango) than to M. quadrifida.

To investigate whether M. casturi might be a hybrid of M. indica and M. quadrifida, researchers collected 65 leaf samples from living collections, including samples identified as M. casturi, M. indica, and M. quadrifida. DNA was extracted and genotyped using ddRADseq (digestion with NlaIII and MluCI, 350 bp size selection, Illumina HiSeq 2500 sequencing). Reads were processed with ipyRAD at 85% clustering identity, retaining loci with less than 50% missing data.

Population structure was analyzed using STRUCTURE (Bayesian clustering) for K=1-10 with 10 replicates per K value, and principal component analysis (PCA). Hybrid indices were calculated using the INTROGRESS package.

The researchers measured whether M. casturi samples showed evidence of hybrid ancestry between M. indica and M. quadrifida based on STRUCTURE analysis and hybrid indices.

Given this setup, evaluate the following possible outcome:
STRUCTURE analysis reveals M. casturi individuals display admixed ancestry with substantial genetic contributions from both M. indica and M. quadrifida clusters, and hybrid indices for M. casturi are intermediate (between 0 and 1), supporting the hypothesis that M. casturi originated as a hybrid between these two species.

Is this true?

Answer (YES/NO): YES